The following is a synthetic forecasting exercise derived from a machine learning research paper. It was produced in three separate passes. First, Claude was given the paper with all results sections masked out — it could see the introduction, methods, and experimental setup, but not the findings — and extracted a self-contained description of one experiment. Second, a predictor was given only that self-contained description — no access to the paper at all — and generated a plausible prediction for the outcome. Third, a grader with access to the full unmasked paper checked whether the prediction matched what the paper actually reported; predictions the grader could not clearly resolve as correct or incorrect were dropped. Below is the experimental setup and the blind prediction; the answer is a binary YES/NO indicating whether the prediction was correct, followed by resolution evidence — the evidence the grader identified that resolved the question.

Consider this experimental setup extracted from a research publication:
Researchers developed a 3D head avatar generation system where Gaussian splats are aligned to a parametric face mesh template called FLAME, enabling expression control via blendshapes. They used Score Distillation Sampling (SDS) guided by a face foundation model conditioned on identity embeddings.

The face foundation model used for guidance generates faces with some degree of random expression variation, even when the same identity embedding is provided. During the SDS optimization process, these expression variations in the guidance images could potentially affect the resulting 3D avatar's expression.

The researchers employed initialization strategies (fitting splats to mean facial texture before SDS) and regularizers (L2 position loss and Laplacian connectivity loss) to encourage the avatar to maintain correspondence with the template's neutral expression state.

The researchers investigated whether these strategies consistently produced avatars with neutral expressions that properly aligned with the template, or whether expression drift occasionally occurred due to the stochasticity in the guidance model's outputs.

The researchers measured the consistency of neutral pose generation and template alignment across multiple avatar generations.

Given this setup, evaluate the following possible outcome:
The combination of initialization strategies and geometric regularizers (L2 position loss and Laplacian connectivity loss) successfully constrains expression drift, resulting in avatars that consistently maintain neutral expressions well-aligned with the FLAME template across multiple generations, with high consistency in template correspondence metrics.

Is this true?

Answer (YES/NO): NO